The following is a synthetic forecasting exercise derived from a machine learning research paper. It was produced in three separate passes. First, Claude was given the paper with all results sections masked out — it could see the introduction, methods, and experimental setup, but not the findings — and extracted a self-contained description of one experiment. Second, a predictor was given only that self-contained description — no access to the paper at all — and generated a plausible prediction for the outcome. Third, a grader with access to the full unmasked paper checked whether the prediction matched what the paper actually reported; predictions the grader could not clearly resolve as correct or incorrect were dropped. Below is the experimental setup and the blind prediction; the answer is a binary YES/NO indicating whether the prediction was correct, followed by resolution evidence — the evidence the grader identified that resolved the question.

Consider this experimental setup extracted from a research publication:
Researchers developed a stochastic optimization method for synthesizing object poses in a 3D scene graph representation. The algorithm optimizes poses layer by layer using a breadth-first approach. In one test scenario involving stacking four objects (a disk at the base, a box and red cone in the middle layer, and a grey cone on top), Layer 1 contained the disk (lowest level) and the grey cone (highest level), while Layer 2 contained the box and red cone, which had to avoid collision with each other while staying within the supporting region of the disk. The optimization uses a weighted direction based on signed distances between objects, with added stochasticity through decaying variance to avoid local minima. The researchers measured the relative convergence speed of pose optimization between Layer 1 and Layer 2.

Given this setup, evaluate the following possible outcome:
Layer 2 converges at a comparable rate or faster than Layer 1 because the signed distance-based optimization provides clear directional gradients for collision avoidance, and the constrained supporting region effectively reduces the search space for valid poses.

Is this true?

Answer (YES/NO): NO